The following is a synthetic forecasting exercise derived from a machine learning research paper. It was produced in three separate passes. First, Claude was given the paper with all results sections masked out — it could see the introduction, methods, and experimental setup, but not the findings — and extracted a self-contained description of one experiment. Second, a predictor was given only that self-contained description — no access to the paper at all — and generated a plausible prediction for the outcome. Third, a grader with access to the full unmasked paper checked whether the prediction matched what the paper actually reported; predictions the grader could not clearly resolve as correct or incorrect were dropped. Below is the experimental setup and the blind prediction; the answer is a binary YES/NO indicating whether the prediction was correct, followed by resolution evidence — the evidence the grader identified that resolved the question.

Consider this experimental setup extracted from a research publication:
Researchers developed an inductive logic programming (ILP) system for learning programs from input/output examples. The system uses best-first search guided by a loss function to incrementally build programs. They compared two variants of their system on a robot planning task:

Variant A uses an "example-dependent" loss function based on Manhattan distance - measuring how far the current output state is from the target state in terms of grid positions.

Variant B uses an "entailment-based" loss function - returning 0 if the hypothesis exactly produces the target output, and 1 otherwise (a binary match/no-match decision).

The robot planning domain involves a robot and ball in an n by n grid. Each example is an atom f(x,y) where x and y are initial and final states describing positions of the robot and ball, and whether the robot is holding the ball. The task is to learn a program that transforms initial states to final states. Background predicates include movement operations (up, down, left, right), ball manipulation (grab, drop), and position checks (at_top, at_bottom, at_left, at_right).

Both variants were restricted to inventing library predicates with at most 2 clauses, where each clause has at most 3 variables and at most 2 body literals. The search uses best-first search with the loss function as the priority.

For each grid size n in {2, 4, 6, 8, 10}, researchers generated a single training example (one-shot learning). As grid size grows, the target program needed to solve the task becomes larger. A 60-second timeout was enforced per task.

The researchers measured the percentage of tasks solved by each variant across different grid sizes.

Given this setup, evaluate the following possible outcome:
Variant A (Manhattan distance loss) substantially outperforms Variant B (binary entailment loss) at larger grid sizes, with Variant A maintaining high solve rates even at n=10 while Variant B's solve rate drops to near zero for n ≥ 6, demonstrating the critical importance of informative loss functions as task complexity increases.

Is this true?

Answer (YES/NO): NO